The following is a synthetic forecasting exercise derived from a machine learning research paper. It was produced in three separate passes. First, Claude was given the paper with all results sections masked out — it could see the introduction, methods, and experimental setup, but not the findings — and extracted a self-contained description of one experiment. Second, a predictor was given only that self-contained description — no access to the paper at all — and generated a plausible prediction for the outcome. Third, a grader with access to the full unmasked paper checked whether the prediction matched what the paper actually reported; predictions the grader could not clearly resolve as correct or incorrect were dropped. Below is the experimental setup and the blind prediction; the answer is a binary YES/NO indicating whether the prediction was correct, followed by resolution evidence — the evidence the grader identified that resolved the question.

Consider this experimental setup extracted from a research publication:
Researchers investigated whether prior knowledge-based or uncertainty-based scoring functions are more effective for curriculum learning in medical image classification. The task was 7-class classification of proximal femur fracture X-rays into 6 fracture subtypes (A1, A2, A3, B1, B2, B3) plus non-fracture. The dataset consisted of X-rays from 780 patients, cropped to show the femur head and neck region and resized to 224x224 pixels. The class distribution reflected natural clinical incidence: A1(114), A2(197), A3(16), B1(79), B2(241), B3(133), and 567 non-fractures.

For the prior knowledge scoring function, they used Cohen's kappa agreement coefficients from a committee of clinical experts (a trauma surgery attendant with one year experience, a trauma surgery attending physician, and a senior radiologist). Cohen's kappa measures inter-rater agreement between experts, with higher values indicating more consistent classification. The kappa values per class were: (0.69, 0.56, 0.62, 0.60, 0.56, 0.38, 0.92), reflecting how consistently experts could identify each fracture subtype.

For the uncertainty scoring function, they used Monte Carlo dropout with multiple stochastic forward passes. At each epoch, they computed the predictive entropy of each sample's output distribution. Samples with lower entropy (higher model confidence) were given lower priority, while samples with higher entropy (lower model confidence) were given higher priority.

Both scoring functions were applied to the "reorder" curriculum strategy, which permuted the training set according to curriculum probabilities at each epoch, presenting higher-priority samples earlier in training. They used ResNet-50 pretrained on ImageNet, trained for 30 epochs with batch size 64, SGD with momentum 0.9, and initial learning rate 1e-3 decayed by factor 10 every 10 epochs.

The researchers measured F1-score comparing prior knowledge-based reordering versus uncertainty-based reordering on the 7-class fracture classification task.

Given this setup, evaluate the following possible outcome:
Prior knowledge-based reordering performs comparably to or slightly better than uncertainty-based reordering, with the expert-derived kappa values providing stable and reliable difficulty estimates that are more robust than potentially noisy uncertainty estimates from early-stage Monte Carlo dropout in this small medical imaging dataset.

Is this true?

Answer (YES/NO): YES